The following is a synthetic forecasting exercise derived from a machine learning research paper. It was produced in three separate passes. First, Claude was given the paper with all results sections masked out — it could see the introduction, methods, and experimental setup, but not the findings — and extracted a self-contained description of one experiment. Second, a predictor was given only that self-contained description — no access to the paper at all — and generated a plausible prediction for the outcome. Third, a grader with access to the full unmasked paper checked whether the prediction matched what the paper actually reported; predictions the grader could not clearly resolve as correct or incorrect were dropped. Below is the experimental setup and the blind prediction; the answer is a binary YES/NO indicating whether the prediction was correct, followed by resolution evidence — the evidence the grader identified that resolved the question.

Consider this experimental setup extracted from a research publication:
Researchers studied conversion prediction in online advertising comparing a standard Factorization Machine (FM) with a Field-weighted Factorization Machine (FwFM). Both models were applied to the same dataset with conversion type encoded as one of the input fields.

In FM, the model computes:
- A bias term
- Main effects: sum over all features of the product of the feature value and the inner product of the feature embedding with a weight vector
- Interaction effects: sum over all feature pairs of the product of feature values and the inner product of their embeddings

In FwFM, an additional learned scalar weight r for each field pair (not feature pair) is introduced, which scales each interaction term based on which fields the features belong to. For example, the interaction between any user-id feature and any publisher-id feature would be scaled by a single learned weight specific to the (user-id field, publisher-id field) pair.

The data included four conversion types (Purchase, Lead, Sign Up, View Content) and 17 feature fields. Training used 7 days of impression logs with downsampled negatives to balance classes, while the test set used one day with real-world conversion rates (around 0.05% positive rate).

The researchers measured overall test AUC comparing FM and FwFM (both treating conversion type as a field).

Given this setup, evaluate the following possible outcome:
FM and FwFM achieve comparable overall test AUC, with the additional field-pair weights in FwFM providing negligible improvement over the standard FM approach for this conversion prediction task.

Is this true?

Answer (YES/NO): YES